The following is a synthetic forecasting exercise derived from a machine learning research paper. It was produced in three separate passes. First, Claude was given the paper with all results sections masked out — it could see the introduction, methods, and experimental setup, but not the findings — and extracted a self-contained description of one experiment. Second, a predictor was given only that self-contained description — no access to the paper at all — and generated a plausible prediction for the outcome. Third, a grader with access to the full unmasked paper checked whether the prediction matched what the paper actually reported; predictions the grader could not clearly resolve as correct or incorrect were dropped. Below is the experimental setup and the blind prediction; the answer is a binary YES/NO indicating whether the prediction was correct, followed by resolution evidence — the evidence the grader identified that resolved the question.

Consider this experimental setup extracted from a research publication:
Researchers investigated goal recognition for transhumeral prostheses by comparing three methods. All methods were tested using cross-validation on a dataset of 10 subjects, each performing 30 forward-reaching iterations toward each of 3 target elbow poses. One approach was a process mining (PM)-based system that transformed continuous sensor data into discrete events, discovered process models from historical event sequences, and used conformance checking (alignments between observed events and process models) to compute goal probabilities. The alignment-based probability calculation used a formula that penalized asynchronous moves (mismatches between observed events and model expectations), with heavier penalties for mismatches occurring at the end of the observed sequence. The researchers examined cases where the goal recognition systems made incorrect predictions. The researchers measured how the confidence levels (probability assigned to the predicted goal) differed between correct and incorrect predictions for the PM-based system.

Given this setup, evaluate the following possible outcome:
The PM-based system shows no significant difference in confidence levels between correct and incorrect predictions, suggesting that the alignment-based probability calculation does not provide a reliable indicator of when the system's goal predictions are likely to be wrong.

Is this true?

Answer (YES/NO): NO